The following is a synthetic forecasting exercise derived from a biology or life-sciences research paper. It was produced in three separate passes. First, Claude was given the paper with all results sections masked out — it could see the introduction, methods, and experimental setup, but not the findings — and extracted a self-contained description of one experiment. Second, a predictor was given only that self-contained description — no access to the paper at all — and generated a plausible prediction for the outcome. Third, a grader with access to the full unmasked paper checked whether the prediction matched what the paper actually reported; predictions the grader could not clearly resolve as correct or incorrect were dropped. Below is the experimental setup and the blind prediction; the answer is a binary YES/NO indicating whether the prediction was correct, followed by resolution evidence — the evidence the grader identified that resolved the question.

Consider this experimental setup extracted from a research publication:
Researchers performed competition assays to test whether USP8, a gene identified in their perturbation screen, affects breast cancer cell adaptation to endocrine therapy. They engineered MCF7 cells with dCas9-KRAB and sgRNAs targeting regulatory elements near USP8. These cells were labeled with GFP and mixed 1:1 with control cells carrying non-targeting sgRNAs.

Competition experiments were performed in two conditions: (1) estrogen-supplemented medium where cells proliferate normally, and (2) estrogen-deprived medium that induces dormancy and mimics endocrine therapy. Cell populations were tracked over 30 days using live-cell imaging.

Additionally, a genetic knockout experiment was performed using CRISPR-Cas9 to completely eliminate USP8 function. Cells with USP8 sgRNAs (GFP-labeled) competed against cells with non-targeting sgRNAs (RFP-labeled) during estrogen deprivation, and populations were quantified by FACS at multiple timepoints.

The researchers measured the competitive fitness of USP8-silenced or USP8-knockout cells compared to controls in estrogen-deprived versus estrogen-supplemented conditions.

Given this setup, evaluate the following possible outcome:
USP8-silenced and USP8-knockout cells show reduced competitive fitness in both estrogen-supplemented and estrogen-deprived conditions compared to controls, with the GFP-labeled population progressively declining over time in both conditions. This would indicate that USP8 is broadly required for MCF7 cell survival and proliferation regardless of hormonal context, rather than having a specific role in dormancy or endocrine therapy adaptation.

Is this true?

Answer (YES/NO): NO